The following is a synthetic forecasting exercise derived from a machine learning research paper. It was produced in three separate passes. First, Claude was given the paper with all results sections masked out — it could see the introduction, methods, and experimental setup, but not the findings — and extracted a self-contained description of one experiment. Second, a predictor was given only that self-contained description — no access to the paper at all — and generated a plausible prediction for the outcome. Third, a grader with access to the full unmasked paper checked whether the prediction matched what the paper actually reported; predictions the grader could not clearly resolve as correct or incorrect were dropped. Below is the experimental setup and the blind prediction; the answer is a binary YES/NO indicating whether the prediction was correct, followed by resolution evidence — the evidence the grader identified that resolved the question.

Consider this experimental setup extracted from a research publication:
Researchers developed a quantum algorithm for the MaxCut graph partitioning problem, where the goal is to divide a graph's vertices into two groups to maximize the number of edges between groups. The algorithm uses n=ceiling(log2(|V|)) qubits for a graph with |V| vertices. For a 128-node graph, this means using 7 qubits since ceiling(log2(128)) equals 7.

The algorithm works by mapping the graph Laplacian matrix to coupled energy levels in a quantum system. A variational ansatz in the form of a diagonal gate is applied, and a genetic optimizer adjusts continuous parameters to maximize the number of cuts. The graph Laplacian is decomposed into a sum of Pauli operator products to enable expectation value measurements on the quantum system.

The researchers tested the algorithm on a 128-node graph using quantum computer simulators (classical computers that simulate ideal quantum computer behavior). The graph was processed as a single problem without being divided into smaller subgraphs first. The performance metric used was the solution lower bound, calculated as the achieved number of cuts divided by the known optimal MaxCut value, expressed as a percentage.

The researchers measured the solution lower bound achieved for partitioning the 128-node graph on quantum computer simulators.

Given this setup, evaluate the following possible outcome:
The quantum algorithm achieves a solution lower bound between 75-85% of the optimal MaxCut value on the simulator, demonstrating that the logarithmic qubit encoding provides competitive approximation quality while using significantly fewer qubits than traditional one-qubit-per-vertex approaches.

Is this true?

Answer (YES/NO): NO